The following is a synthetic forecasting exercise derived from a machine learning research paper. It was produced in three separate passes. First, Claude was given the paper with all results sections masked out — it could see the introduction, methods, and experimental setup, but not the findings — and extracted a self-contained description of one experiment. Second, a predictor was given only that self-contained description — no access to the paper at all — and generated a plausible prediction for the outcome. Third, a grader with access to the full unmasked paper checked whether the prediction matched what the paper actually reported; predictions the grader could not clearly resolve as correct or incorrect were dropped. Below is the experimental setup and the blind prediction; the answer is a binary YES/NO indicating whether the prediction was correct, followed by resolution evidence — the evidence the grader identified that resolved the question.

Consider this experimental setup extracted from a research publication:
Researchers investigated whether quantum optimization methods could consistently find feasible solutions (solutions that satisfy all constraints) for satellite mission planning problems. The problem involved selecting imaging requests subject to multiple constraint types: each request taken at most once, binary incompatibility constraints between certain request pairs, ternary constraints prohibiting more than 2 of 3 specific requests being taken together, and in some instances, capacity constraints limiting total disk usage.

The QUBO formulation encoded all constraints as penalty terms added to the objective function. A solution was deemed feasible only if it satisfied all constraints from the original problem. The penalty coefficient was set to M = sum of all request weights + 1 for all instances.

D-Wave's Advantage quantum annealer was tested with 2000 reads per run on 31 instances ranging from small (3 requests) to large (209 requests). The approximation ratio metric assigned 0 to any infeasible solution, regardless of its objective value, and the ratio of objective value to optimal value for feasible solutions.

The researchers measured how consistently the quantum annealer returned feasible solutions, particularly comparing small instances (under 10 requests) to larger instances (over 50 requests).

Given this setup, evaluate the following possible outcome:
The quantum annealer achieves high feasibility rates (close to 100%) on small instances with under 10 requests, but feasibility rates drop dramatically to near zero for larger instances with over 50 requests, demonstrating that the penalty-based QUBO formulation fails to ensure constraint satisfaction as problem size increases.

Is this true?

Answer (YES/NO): NO